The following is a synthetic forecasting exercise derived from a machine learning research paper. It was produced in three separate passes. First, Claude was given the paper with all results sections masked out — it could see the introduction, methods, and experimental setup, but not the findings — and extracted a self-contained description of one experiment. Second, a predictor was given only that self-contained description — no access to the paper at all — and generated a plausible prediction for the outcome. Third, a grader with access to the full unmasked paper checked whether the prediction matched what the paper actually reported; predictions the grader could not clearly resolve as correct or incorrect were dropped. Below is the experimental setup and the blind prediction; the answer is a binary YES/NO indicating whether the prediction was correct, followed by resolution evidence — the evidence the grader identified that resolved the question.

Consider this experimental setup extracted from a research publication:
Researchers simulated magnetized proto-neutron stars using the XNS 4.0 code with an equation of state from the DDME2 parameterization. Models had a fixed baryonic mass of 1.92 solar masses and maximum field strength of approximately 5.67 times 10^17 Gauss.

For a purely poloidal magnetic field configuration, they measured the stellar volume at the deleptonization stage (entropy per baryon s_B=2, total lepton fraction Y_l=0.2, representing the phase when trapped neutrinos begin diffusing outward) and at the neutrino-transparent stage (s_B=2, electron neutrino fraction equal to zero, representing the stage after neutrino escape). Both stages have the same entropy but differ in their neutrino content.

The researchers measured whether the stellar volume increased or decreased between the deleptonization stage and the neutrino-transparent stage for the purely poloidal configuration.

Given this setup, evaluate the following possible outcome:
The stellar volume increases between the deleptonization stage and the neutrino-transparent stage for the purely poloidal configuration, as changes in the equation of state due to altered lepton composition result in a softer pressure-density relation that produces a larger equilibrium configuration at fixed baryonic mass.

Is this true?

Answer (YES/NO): YES